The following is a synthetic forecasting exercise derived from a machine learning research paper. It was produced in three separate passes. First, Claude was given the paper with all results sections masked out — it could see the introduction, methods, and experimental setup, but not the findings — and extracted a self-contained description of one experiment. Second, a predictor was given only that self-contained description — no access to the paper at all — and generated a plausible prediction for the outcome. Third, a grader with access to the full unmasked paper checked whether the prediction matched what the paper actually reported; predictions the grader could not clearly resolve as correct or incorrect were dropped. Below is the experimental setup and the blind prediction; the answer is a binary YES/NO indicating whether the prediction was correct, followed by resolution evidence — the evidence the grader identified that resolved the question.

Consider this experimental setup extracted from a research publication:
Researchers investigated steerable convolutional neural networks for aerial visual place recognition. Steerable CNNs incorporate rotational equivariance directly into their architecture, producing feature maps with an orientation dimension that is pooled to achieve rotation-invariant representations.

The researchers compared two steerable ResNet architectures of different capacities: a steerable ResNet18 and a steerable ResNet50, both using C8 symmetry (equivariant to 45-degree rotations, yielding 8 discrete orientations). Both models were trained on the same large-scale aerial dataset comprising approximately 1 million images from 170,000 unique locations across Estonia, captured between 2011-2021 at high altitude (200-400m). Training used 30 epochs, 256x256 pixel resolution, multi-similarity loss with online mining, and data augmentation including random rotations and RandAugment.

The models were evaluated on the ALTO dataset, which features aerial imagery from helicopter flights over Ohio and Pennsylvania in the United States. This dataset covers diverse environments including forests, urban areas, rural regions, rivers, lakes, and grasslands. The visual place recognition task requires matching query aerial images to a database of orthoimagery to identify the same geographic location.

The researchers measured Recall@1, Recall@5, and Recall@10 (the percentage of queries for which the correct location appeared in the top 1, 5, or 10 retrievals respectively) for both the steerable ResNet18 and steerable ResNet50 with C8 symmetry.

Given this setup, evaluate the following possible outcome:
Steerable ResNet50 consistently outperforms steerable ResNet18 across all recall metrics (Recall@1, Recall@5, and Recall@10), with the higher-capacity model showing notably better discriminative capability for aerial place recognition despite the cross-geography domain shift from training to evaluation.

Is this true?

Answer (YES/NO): YES